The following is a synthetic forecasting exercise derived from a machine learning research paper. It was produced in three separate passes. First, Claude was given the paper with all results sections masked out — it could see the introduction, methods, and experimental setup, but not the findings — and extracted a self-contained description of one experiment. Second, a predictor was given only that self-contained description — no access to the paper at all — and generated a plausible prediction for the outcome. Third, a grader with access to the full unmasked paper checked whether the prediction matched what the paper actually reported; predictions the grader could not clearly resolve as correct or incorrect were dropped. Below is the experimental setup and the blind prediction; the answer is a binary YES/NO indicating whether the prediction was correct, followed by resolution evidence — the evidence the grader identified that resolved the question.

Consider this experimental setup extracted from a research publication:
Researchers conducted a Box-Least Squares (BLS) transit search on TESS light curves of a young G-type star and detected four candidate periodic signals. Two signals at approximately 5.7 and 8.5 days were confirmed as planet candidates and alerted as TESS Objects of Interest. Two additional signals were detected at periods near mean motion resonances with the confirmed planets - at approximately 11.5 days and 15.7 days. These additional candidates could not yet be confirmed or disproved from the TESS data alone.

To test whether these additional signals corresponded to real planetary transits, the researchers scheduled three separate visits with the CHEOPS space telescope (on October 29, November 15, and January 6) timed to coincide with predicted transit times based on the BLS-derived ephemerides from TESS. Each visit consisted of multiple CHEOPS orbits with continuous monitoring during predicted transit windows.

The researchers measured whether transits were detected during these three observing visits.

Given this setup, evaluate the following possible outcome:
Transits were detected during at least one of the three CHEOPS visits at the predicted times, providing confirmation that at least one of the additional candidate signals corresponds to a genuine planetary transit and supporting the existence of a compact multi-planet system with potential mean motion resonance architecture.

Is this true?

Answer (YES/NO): NO